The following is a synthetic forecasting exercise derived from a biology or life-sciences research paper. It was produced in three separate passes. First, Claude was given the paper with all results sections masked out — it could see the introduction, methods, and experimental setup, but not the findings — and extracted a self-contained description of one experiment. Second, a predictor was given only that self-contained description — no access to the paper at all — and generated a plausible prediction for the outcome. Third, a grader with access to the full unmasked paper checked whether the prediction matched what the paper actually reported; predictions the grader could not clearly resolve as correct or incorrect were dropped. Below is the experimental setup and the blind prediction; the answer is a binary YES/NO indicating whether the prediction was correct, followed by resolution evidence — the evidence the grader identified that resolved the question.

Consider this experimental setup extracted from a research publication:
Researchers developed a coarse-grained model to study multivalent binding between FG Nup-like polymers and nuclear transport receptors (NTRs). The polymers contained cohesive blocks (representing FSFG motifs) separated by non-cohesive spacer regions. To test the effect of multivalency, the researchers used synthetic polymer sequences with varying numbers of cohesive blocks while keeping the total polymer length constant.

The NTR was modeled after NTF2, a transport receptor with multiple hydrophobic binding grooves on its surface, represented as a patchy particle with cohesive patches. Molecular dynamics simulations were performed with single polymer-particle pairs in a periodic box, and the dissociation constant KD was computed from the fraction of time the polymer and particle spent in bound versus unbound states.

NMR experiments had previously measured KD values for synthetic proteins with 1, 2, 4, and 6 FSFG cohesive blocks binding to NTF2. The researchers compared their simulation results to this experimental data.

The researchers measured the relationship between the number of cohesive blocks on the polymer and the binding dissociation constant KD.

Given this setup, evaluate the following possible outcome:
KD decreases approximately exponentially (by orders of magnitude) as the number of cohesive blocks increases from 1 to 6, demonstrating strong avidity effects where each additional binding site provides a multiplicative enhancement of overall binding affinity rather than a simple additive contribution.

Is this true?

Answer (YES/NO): NO